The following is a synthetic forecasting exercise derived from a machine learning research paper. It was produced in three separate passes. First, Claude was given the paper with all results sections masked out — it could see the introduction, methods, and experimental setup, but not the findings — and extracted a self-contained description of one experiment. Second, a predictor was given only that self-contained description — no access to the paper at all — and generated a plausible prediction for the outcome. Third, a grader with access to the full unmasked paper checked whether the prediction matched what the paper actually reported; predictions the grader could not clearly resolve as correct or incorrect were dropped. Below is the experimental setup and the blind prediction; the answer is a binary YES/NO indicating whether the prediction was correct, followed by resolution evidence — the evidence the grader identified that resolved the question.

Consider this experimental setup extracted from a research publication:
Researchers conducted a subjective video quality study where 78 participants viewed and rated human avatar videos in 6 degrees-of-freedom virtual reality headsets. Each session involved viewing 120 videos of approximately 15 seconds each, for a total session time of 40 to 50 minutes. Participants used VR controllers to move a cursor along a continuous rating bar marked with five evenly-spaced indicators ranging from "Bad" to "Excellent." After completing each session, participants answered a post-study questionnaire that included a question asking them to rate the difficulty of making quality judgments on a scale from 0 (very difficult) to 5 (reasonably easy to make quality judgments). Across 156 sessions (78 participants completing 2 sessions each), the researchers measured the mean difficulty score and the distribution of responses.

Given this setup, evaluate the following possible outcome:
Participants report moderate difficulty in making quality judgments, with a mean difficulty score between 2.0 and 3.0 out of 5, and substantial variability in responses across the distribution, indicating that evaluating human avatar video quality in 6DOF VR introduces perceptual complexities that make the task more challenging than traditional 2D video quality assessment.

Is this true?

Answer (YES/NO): NO